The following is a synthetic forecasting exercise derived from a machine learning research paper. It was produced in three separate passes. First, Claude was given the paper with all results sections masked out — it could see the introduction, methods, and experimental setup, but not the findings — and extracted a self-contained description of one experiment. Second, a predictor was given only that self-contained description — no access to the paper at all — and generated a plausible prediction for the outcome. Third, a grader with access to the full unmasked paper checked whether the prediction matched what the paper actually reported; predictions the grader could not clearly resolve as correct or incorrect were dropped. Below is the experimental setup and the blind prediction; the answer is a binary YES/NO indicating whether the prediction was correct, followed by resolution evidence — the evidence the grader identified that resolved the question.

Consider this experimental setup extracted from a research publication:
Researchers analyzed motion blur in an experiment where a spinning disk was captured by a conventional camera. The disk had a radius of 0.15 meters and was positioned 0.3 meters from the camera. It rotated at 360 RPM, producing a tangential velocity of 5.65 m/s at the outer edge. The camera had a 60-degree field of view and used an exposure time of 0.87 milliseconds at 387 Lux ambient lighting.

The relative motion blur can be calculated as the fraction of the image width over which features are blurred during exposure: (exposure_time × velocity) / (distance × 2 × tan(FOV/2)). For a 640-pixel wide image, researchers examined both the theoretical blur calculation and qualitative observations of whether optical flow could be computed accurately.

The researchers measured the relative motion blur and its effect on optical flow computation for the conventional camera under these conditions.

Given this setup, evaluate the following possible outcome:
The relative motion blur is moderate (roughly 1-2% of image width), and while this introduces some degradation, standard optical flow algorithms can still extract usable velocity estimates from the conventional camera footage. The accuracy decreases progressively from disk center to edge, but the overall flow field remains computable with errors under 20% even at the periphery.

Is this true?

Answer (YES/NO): NO